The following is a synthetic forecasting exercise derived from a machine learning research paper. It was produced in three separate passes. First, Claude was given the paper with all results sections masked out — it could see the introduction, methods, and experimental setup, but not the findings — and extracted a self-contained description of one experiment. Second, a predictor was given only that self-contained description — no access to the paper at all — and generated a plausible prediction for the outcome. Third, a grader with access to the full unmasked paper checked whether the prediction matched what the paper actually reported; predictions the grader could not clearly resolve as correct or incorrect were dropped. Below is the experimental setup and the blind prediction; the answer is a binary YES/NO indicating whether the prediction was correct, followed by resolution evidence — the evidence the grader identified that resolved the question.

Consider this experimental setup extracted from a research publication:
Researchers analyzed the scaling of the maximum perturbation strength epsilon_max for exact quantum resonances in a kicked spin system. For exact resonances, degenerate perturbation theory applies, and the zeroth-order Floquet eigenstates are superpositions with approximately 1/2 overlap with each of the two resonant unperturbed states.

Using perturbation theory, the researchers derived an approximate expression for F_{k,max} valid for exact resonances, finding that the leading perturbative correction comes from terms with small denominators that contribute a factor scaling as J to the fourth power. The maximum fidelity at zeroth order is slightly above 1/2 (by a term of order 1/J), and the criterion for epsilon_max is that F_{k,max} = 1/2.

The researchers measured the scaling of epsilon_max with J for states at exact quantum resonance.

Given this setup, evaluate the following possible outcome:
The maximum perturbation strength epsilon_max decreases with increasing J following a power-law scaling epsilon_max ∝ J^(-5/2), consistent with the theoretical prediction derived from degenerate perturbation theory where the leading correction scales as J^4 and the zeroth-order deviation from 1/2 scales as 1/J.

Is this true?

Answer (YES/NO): YES